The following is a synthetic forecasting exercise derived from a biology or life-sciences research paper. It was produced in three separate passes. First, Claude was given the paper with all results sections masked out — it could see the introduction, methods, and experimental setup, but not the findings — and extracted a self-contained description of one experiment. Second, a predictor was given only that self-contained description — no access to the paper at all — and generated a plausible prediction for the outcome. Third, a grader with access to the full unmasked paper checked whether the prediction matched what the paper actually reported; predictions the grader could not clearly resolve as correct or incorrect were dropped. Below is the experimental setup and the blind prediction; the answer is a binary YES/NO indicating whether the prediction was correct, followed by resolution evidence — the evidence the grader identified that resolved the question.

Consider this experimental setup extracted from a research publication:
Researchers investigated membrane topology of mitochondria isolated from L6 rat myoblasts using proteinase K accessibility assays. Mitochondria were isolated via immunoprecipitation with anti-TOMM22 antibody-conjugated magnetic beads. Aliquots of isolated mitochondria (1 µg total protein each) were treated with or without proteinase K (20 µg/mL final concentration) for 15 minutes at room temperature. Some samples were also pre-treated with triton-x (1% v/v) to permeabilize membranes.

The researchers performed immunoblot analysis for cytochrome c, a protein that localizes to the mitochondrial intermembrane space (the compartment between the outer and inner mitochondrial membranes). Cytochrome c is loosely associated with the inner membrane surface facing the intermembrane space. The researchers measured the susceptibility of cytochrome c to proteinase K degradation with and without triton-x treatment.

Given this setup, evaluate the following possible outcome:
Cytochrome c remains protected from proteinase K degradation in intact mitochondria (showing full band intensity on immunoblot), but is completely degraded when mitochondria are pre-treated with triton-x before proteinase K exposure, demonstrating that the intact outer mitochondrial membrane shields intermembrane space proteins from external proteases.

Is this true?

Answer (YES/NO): YES